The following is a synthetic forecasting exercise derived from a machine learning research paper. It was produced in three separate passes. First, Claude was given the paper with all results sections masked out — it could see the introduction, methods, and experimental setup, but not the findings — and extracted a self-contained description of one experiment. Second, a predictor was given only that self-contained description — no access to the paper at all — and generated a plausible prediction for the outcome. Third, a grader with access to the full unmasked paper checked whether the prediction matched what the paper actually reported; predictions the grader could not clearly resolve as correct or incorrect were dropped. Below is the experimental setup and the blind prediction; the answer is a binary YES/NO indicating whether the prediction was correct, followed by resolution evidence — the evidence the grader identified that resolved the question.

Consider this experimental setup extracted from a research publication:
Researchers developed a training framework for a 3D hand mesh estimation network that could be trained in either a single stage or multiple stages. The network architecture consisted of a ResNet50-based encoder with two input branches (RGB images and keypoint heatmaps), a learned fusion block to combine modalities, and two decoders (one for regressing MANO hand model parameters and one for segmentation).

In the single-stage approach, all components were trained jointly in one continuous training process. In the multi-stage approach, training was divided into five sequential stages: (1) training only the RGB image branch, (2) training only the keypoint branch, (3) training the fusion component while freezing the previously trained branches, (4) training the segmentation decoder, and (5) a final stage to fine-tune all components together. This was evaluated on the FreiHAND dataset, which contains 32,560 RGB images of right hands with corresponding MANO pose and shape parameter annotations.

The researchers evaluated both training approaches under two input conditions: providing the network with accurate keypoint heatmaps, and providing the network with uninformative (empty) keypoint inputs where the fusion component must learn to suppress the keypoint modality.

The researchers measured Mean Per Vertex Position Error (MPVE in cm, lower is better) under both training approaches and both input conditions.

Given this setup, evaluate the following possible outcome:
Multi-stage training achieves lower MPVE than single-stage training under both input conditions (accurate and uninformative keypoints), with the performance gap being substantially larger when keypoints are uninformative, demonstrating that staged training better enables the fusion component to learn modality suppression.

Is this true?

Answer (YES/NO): YES